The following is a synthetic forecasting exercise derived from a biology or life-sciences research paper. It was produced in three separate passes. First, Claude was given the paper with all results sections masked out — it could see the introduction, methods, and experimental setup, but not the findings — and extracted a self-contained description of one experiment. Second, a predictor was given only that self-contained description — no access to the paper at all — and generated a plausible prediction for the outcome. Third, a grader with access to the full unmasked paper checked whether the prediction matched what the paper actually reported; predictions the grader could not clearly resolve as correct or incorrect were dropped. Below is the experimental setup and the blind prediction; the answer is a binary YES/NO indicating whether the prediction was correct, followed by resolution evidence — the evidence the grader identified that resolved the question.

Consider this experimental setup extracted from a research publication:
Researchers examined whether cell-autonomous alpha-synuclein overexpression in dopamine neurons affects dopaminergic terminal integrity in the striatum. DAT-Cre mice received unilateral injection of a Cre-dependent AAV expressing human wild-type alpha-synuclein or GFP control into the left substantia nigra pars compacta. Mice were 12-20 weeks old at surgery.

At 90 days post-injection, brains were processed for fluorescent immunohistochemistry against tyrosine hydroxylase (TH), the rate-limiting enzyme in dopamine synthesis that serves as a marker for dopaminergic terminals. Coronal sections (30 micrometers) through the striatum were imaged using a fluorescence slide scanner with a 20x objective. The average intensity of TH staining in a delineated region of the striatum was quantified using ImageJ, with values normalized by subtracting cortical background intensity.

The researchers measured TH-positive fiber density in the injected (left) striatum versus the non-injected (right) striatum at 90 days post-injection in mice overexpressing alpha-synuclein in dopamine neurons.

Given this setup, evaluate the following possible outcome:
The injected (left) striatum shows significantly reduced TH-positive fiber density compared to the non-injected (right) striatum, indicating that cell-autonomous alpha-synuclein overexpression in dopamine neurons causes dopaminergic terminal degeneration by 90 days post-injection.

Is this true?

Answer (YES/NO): NO